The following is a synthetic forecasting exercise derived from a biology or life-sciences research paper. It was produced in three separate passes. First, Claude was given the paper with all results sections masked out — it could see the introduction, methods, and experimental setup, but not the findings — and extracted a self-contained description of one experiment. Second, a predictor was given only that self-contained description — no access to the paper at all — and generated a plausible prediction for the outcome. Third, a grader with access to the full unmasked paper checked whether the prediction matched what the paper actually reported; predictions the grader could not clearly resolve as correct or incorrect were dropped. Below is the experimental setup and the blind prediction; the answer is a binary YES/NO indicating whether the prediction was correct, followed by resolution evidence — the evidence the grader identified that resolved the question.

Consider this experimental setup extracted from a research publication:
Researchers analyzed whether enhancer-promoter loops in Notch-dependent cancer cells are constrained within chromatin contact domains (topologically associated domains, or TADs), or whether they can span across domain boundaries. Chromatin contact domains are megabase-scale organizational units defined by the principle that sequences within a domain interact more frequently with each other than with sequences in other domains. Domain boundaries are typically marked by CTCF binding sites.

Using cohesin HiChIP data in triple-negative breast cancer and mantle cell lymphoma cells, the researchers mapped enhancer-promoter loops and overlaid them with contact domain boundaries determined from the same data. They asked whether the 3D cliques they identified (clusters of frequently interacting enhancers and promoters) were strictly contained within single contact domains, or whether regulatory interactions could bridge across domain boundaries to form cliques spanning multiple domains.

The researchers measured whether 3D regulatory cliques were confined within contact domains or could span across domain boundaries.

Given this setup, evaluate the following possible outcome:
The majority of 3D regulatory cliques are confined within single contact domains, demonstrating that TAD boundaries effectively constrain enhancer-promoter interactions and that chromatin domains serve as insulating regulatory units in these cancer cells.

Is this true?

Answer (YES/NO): NO